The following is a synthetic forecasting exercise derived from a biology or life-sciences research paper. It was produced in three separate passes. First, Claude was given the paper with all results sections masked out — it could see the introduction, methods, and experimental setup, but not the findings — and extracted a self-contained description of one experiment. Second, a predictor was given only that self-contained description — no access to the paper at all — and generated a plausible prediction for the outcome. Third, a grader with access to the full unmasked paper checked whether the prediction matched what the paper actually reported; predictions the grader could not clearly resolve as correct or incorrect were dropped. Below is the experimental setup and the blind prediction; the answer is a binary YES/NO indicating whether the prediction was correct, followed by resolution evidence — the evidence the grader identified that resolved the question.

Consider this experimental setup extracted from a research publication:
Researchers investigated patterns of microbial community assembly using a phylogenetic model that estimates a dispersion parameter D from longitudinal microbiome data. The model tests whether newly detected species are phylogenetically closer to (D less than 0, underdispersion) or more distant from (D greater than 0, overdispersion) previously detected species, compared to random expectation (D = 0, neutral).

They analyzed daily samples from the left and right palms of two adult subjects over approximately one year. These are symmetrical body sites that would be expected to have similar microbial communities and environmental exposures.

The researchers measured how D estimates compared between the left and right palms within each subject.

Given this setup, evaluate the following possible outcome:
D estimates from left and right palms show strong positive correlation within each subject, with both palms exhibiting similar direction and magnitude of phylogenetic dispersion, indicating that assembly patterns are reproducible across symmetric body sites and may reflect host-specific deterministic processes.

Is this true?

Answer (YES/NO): YES